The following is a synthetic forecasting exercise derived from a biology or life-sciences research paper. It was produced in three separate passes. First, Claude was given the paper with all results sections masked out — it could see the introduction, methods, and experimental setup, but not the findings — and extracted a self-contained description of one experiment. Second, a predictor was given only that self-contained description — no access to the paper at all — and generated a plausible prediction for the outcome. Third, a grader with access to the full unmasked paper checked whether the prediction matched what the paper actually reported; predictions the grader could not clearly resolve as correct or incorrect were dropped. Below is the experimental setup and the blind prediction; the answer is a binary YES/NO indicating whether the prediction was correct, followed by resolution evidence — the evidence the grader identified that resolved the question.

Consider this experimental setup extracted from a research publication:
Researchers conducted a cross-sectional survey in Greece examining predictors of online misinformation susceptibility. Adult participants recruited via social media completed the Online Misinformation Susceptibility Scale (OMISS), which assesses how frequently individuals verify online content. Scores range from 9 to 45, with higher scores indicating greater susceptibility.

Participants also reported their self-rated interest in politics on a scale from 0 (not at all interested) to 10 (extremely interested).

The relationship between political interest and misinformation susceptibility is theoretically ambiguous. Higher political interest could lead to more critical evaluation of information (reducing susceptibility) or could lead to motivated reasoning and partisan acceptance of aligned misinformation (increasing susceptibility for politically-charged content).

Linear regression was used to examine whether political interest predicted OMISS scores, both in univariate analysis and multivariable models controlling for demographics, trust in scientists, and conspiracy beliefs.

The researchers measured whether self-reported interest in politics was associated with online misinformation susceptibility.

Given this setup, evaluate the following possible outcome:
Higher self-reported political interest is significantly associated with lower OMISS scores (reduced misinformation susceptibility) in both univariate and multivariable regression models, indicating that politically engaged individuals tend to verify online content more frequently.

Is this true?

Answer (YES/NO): NO